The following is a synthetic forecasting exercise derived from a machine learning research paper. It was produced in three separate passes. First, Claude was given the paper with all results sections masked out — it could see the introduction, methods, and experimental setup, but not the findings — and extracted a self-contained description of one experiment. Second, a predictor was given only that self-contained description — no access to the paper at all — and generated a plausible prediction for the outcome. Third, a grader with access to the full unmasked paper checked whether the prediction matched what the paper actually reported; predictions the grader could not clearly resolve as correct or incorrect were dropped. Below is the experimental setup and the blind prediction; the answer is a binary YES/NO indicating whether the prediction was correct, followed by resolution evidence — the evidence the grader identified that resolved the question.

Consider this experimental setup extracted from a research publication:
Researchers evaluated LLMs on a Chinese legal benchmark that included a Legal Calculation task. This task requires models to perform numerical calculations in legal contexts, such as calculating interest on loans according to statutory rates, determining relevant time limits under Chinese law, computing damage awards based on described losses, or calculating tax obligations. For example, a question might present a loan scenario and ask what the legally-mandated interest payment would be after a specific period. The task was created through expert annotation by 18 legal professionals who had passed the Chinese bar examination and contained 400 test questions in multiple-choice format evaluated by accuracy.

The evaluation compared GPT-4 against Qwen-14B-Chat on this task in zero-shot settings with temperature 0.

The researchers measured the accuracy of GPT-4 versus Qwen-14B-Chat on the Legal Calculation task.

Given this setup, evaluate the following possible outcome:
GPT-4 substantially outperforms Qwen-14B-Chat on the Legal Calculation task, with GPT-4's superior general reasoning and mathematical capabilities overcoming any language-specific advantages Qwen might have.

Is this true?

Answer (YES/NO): YES